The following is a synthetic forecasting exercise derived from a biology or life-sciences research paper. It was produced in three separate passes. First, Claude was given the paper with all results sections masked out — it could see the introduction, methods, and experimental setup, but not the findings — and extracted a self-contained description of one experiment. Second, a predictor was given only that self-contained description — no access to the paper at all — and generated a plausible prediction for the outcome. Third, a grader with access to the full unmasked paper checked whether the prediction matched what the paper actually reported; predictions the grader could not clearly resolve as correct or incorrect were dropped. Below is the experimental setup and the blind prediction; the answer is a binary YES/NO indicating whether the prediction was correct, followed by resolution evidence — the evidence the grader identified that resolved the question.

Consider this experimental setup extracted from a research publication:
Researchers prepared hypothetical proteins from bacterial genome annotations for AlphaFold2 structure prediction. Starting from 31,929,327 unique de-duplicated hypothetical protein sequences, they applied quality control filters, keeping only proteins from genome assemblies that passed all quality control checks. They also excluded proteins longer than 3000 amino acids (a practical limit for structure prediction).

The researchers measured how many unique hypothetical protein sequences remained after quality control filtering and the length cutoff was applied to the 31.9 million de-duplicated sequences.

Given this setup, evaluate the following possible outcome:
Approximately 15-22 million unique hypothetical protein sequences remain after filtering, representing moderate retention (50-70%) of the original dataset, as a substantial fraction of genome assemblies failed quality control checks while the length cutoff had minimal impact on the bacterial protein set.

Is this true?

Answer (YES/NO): YES